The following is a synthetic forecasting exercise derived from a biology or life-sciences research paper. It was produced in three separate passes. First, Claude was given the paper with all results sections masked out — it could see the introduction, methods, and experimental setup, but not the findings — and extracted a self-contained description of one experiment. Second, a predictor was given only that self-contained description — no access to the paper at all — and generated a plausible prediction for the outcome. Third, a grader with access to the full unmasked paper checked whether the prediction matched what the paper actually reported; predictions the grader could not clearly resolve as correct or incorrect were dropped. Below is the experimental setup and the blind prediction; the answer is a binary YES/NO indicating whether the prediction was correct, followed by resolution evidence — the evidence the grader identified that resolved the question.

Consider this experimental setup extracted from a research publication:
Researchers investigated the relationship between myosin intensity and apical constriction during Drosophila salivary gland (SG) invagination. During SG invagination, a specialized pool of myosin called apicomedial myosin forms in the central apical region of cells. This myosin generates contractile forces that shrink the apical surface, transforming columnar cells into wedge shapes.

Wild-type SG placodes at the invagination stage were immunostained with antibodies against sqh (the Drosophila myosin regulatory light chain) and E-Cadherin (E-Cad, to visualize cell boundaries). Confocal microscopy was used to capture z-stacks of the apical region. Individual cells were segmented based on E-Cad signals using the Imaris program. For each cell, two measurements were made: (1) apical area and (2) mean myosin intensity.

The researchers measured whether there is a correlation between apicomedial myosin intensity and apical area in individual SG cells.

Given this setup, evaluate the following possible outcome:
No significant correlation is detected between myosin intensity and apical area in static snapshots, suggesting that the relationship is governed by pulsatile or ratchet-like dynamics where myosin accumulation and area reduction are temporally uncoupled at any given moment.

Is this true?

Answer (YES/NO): NO